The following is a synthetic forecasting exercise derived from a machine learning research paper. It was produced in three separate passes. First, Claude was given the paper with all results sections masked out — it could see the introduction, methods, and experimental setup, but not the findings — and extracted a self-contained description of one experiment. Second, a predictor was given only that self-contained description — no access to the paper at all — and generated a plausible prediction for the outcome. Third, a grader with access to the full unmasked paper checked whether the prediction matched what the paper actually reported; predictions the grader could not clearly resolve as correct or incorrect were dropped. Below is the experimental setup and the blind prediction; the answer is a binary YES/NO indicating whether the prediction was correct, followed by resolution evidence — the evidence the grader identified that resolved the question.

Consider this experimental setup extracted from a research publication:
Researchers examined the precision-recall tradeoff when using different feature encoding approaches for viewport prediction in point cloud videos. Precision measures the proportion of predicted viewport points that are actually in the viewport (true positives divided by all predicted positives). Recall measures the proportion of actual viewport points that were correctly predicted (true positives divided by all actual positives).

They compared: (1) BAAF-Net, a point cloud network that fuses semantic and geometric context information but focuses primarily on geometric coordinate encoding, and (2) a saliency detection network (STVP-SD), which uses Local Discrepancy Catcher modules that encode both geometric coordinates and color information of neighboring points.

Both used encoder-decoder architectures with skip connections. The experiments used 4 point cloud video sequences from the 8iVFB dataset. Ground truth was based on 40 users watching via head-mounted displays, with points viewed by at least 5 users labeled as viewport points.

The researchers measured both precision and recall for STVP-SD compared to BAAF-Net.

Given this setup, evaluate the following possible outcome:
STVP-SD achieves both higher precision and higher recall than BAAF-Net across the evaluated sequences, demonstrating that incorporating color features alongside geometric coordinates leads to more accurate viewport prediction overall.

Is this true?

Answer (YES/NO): NO